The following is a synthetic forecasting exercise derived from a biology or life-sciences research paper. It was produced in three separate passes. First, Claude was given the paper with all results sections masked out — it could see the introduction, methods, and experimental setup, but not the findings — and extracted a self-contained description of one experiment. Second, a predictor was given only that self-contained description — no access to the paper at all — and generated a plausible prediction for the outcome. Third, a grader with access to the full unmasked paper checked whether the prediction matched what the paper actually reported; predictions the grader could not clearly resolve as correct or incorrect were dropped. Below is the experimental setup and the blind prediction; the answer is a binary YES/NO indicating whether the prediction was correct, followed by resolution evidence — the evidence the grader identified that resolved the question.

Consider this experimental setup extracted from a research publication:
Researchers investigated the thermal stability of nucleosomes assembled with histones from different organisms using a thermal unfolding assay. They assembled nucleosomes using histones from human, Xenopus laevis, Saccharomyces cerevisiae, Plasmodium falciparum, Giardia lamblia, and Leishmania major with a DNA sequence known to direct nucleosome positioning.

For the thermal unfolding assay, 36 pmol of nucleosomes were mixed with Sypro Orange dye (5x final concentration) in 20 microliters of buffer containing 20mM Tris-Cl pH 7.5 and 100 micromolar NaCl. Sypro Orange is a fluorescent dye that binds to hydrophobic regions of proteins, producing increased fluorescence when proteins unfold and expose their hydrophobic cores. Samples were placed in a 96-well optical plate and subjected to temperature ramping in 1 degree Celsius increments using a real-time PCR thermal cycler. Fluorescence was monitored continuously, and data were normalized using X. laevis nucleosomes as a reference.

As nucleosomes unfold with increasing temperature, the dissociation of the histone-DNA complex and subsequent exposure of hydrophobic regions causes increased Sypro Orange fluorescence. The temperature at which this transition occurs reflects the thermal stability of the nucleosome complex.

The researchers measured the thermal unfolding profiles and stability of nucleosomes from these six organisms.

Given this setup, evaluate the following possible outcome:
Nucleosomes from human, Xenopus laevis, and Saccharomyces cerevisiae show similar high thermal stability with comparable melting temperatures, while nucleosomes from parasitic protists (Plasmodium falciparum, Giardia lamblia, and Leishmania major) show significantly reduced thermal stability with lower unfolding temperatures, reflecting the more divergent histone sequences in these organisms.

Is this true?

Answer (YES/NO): NO